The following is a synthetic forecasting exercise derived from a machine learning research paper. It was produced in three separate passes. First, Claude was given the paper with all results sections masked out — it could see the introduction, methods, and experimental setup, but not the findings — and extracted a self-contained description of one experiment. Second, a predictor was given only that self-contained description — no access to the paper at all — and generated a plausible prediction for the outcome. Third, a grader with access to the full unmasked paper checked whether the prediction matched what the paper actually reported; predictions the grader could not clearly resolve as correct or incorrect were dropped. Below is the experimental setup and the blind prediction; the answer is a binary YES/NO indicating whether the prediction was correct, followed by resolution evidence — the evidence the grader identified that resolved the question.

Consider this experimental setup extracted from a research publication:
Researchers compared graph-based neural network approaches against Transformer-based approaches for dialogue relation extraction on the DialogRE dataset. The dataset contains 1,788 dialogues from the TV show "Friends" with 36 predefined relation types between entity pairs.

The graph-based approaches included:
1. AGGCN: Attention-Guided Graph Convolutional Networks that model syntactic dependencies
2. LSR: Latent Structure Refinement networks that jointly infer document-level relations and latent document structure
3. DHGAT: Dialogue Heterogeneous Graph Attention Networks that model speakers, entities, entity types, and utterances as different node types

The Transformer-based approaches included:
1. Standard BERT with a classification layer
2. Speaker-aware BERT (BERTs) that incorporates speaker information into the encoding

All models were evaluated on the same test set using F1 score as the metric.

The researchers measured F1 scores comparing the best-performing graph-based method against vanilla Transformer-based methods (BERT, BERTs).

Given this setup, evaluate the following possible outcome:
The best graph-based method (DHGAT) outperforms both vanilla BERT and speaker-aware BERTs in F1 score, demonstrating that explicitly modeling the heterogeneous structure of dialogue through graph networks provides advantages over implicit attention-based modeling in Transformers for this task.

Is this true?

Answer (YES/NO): NO